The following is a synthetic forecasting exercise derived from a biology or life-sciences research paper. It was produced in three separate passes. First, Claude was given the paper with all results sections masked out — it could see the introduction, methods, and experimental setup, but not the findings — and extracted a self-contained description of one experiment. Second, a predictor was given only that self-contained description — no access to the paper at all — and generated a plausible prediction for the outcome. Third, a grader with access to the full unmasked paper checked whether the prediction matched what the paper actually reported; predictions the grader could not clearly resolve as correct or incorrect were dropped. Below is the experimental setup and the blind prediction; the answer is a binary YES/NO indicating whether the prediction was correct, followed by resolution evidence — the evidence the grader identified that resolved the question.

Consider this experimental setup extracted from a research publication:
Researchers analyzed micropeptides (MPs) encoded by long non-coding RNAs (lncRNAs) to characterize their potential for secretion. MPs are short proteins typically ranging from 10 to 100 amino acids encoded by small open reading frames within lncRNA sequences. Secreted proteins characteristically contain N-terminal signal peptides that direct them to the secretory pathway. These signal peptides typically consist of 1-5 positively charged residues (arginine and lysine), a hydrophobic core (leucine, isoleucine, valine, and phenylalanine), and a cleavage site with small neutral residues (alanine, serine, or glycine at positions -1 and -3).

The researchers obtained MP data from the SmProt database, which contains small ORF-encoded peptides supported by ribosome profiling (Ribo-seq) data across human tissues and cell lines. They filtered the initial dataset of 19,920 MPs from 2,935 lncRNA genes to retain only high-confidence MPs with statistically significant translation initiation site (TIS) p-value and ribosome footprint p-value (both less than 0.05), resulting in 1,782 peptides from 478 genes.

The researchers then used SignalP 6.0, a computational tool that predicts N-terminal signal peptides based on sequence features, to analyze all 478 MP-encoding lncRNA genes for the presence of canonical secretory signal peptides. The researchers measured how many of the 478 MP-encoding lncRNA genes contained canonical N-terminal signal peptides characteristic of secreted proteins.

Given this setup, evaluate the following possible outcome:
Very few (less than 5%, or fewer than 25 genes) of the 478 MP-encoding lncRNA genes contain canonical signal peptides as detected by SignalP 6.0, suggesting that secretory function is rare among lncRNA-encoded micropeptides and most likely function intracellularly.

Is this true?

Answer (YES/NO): YES